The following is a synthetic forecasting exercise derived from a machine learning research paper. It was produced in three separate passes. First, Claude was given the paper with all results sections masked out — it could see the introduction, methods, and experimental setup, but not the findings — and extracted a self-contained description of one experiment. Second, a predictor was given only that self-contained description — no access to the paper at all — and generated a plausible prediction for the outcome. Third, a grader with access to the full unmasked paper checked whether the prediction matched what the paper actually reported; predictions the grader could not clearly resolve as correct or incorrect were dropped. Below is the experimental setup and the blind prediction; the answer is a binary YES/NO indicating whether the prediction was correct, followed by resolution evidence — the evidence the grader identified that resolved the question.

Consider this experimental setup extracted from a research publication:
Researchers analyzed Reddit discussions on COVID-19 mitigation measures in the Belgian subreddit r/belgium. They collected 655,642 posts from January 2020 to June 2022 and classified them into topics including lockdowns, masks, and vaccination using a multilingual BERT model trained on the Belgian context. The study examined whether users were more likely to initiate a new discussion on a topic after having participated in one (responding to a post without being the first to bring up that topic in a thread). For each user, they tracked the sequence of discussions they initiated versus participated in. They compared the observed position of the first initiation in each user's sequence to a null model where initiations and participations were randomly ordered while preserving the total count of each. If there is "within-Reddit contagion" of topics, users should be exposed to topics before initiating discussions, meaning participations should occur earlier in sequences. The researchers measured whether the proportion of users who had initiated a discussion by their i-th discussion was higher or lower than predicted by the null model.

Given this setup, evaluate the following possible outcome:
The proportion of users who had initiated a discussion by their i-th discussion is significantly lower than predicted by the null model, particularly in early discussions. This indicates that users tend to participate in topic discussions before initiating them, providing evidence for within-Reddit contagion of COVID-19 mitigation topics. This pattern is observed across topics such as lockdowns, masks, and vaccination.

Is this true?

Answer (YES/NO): NO